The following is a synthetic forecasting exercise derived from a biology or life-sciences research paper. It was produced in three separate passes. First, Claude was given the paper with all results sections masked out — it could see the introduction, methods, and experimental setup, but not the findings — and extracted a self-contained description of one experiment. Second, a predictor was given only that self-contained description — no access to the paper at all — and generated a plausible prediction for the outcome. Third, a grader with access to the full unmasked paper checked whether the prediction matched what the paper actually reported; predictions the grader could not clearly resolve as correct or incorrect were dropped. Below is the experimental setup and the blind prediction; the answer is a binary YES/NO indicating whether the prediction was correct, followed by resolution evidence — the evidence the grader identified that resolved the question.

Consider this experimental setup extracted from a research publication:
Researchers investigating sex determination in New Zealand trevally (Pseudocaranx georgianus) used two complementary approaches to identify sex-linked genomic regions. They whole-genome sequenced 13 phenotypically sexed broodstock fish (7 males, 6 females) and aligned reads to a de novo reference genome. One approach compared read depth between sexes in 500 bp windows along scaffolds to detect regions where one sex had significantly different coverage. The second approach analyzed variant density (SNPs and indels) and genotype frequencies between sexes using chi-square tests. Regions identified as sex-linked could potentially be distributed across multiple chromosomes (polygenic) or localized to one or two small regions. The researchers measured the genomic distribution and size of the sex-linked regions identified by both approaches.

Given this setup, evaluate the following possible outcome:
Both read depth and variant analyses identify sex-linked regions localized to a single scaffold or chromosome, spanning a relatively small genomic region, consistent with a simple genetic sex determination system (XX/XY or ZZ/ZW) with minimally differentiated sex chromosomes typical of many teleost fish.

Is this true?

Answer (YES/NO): NO